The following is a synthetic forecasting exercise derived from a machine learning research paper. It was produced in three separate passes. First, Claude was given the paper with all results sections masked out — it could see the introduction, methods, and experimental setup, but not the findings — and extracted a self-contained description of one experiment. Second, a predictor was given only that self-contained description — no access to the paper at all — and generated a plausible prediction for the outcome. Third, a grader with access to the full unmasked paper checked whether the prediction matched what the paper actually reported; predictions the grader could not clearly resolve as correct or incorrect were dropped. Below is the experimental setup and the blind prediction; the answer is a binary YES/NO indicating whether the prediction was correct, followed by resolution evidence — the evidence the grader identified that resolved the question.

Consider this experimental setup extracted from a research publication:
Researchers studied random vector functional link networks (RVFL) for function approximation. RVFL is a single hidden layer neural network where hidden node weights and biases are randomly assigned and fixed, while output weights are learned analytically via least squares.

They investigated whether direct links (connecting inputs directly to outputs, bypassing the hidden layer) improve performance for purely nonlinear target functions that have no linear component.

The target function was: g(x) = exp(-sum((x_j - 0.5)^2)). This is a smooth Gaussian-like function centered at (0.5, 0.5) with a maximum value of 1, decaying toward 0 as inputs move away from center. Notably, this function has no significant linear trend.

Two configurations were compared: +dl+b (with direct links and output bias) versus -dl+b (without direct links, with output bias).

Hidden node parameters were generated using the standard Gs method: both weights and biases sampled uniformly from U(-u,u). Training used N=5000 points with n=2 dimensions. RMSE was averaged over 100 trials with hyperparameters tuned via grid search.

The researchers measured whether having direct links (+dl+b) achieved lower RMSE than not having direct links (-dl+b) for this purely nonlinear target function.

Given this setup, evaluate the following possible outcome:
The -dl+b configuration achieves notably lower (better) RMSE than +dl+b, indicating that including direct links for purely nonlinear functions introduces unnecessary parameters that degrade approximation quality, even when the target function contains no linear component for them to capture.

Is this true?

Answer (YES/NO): NO